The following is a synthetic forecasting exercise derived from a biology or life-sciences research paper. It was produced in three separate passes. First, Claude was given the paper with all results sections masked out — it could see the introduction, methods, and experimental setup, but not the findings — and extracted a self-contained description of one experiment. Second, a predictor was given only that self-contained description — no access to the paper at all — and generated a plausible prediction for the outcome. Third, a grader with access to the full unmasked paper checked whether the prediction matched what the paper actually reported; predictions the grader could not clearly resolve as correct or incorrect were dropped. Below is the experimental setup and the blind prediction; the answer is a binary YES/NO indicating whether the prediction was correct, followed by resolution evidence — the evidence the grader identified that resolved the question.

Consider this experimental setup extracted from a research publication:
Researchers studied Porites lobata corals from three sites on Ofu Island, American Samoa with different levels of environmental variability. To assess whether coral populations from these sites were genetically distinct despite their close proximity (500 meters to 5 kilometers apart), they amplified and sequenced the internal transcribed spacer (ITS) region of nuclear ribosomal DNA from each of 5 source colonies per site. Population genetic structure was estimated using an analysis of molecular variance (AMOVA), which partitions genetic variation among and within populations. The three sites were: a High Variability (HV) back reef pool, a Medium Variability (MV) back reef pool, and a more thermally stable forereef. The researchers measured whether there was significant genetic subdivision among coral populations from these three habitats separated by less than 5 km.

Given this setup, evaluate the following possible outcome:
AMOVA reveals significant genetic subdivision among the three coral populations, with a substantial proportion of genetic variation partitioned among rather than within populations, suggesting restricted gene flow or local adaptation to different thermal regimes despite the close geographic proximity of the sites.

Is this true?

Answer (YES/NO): YES